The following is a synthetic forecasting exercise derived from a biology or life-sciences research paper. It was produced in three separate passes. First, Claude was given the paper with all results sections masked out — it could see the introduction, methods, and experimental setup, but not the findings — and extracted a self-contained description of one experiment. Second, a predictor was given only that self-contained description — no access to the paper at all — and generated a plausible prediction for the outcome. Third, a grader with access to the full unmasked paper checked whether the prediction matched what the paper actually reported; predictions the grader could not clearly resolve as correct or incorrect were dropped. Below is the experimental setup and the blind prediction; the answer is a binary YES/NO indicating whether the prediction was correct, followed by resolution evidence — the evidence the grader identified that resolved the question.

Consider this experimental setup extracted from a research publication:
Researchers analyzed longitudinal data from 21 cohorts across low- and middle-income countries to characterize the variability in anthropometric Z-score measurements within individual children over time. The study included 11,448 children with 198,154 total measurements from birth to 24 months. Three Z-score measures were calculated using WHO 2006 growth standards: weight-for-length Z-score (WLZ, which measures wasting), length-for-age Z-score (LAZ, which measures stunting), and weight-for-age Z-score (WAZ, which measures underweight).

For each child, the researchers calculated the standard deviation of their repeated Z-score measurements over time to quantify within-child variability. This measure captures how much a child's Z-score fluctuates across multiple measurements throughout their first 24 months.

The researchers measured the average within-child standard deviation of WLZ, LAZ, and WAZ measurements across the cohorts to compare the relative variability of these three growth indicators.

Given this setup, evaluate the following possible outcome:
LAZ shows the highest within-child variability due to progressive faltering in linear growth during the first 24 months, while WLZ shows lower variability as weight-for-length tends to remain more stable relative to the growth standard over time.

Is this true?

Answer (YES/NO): NO